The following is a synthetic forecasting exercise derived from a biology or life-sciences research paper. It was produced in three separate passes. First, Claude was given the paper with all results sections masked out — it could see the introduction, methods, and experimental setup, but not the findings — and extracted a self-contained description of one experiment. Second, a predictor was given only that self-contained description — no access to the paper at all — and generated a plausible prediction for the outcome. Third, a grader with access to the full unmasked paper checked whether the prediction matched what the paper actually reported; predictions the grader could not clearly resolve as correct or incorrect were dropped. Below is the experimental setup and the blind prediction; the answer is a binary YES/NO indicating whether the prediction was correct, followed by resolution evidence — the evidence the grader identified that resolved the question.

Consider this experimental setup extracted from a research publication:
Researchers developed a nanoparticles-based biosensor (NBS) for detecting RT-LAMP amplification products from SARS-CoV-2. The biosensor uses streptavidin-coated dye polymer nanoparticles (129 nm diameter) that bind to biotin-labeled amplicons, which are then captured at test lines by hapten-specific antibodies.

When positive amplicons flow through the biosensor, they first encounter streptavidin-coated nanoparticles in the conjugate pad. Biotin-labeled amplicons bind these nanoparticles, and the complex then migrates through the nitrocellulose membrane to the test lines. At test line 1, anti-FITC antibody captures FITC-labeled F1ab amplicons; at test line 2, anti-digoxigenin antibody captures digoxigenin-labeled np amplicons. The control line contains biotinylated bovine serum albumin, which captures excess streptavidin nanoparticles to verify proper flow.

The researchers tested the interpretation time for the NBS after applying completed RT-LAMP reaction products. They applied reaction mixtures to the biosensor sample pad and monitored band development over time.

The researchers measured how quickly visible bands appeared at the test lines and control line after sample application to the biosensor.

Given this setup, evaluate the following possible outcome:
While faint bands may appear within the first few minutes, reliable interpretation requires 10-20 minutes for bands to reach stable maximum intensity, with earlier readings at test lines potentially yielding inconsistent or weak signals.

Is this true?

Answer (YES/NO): NO